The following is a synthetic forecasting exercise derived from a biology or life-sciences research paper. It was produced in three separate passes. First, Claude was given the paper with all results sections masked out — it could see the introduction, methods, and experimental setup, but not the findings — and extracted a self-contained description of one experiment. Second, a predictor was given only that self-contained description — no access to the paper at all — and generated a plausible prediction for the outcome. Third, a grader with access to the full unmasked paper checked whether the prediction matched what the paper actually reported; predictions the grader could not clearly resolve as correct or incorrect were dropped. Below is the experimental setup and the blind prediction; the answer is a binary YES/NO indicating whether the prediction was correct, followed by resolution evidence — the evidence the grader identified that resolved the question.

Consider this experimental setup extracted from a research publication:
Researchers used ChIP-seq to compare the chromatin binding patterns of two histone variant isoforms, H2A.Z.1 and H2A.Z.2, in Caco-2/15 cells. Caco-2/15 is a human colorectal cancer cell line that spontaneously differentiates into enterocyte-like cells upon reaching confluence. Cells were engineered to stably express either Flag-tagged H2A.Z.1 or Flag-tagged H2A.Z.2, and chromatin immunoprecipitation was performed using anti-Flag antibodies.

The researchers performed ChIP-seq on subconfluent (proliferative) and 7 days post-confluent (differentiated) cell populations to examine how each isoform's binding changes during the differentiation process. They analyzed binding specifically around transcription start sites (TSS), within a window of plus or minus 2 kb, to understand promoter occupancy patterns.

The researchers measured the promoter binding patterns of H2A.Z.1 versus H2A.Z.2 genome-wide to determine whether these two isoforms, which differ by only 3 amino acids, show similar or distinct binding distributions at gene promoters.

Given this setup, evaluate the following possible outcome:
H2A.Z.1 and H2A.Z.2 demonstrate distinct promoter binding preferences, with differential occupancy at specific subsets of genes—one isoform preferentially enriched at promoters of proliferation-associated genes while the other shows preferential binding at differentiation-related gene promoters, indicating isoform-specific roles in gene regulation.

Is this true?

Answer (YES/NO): NO